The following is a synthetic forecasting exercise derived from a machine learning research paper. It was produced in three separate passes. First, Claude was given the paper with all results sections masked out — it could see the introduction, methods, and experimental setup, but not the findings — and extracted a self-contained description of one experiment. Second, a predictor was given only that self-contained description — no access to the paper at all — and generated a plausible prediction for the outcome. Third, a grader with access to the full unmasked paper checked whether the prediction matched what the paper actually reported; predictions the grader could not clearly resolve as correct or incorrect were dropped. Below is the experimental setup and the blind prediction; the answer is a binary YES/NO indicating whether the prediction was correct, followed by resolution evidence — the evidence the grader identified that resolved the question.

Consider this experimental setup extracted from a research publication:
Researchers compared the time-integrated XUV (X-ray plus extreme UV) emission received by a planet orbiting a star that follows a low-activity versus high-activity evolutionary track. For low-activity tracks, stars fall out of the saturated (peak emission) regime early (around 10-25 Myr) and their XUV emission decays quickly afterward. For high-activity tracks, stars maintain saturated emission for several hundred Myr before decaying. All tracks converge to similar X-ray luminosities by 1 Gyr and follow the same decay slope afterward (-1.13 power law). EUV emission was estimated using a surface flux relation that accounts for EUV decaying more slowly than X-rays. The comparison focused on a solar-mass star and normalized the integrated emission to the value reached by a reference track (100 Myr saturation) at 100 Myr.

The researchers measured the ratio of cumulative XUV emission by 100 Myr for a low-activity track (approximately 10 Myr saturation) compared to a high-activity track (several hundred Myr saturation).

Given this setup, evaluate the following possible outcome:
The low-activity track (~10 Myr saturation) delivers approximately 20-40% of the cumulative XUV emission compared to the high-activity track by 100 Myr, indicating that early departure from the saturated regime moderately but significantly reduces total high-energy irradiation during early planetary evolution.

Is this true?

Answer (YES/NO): NO